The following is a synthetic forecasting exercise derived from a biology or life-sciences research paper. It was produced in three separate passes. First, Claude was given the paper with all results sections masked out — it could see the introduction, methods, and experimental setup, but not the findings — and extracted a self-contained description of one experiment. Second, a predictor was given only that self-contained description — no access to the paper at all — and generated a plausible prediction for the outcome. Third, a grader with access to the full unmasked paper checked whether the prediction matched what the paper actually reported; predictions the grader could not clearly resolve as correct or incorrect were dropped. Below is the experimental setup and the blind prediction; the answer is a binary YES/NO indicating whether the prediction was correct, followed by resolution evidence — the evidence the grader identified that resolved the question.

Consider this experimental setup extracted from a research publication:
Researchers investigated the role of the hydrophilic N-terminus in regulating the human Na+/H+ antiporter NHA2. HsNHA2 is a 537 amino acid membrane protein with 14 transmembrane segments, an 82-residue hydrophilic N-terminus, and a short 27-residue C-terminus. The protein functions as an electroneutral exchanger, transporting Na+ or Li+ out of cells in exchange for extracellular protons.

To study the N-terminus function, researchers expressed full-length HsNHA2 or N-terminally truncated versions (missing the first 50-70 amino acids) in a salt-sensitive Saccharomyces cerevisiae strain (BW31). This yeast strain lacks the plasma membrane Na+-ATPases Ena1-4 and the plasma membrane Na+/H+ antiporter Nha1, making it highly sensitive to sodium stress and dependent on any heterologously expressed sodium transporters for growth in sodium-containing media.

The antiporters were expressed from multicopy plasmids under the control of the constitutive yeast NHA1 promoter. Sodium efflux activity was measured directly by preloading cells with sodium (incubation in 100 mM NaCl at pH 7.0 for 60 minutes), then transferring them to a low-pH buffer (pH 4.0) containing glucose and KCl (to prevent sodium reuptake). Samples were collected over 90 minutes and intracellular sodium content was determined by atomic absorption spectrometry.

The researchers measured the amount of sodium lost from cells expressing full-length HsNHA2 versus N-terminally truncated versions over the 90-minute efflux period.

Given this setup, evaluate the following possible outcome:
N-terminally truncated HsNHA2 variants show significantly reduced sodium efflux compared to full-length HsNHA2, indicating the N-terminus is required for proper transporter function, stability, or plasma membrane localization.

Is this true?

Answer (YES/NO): NO